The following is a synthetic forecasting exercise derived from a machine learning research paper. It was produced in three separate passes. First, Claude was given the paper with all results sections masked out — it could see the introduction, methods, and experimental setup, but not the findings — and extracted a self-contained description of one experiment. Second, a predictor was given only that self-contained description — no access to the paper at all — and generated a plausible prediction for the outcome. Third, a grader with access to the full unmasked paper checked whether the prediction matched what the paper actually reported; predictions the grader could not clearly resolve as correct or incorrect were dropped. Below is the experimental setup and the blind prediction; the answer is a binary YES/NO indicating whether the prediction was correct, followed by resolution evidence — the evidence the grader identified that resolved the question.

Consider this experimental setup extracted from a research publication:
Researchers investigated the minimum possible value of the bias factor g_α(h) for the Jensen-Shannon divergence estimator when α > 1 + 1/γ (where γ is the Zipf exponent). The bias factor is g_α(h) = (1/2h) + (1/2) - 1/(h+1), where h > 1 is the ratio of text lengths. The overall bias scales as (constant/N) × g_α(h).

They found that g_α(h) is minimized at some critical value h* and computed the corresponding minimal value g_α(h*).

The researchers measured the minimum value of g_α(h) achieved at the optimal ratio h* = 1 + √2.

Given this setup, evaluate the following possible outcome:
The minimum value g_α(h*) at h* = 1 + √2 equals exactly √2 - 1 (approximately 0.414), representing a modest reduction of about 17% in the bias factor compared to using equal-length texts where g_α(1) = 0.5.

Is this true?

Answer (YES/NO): YES